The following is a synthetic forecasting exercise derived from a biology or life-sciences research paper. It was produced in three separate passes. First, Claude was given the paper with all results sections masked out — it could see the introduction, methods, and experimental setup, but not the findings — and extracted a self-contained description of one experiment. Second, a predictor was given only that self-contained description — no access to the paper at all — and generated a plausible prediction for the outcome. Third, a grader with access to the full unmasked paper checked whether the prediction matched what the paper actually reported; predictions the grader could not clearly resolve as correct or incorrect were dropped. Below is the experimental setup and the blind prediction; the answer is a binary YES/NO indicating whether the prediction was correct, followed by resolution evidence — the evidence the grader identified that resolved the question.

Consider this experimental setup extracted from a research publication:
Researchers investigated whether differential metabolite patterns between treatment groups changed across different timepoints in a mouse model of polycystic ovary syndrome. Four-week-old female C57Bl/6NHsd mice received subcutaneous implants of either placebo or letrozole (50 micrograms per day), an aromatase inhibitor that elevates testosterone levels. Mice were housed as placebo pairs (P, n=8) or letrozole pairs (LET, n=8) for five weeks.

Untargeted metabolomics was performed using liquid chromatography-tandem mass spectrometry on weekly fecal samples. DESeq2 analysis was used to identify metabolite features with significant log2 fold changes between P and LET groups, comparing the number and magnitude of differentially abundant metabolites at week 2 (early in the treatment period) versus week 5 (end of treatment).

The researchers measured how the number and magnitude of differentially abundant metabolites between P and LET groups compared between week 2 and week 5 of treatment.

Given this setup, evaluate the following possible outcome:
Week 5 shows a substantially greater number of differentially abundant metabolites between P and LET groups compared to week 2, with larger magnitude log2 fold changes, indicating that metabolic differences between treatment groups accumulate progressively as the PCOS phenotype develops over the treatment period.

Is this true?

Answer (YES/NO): NO